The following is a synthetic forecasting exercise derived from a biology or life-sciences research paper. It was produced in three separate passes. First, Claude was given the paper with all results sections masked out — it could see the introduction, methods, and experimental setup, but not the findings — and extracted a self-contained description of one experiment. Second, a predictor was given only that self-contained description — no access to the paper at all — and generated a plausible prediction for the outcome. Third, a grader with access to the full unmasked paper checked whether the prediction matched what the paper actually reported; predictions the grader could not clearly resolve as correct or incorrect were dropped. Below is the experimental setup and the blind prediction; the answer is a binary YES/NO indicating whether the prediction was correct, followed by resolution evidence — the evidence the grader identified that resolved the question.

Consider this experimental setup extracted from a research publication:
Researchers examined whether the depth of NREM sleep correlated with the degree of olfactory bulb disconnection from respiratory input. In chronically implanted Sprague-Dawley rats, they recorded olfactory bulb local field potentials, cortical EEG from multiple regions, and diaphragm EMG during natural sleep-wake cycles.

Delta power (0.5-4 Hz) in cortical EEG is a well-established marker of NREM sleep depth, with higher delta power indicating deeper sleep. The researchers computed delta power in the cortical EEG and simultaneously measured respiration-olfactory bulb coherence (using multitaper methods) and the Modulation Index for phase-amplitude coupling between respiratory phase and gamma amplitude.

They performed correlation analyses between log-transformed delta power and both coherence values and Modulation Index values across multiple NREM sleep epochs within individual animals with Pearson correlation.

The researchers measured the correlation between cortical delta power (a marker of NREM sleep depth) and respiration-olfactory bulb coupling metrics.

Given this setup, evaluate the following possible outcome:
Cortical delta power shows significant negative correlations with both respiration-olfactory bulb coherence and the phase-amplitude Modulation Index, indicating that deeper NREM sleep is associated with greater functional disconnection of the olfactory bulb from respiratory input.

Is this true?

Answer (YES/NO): YES